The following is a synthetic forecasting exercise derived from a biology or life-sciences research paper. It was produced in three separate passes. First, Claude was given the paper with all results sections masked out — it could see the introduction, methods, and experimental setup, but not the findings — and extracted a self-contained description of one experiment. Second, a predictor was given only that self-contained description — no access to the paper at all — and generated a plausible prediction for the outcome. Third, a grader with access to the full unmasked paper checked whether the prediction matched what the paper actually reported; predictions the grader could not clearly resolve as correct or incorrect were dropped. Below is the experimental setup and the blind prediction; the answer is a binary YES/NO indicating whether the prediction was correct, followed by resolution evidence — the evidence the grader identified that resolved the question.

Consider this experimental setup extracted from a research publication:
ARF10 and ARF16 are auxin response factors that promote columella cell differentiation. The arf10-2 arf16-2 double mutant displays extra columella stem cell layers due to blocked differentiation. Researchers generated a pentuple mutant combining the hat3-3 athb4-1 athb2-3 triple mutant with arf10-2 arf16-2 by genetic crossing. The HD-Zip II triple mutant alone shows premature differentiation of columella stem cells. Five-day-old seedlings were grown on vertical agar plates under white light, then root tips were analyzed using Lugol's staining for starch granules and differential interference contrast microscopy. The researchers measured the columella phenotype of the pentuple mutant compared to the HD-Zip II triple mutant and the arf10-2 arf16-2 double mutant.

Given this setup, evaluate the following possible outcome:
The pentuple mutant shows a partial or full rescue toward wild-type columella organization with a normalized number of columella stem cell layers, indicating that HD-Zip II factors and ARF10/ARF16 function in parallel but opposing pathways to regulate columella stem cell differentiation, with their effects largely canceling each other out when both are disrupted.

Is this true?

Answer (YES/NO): NO